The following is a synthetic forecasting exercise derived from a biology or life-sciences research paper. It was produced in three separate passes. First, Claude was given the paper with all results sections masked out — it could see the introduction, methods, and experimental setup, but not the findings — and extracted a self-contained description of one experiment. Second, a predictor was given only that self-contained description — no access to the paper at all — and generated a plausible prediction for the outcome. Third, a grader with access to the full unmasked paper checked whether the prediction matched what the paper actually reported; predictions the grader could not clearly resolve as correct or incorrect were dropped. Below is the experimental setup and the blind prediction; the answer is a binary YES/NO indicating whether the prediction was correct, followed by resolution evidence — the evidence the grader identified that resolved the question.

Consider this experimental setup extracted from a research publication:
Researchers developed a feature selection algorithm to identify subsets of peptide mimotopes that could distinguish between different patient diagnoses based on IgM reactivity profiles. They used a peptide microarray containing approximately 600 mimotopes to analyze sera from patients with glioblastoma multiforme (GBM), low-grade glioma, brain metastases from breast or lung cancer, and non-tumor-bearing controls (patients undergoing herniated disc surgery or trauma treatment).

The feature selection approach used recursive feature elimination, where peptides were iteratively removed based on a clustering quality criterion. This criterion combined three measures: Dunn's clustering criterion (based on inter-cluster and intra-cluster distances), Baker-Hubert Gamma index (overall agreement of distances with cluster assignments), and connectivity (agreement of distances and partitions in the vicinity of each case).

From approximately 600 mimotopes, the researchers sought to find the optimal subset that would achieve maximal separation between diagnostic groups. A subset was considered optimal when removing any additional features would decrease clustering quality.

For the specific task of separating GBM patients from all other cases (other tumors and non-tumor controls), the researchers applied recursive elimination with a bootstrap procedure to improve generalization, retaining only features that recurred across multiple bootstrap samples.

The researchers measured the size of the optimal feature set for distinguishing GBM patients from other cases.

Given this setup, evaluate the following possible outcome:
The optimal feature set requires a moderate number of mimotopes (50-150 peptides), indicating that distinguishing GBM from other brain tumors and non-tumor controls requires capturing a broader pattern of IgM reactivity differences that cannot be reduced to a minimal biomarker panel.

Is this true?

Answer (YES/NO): YES